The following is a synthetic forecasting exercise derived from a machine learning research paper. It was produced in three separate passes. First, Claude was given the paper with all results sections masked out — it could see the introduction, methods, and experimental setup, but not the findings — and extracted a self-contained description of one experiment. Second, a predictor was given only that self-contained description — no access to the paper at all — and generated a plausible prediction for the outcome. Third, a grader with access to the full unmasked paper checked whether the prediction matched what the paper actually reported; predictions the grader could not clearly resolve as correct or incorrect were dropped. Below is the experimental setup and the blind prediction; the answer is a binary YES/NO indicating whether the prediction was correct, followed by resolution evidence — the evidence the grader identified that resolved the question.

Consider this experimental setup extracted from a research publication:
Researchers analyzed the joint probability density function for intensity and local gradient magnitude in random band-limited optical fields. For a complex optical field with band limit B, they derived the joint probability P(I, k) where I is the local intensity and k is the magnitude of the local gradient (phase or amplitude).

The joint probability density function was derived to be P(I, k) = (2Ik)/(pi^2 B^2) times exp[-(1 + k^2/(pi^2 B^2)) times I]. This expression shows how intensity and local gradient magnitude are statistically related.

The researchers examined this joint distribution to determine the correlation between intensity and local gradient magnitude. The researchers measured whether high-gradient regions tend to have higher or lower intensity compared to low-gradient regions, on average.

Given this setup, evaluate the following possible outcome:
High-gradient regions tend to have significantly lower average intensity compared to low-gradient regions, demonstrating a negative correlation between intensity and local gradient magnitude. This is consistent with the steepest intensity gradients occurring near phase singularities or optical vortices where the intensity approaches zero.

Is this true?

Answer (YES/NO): YES